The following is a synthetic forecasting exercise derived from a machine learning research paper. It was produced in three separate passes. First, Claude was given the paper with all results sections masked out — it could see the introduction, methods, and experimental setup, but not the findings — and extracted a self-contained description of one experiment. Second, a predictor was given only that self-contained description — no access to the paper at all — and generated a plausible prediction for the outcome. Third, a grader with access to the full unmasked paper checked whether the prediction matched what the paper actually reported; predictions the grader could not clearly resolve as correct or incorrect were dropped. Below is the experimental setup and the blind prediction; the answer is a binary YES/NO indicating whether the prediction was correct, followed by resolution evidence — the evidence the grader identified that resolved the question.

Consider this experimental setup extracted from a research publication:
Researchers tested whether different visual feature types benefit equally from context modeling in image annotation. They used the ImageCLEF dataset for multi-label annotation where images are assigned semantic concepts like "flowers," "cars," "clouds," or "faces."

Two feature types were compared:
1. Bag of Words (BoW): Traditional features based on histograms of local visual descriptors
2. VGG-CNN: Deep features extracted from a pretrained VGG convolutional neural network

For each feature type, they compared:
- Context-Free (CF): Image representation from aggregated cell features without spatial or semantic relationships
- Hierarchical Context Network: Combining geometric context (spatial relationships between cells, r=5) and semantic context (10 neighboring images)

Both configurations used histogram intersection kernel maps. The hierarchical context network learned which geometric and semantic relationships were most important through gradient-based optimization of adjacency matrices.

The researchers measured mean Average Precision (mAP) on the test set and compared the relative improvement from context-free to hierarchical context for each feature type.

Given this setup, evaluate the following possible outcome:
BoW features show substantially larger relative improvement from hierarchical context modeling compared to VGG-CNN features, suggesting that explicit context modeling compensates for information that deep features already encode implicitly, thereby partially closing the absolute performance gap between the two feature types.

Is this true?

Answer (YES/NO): YES